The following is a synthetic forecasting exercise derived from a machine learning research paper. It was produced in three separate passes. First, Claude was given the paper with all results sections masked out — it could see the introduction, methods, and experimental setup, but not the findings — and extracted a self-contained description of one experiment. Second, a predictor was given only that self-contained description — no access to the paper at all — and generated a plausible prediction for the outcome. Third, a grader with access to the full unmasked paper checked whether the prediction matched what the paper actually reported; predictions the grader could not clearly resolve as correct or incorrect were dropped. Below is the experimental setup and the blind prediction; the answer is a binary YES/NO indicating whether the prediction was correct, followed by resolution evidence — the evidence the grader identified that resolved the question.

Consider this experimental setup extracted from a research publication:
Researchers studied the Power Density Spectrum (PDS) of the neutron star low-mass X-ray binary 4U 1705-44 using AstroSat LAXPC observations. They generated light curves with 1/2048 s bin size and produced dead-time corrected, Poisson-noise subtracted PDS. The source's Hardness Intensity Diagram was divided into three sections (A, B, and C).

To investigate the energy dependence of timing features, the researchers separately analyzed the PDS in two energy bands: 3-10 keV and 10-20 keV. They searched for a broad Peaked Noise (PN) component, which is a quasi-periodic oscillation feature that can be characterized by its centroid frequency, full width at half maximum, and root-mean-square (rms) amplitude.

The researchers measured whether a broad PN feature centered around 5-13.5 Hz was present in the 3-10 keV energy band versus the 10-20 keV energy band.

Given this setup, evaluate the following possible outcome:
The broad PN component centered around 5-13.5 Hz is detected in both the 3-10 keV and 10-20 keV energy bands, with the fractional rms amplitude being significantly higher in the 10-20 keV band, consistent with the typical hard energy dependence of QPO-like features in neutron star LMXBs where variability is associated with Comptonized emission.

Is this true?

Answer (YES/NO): NO